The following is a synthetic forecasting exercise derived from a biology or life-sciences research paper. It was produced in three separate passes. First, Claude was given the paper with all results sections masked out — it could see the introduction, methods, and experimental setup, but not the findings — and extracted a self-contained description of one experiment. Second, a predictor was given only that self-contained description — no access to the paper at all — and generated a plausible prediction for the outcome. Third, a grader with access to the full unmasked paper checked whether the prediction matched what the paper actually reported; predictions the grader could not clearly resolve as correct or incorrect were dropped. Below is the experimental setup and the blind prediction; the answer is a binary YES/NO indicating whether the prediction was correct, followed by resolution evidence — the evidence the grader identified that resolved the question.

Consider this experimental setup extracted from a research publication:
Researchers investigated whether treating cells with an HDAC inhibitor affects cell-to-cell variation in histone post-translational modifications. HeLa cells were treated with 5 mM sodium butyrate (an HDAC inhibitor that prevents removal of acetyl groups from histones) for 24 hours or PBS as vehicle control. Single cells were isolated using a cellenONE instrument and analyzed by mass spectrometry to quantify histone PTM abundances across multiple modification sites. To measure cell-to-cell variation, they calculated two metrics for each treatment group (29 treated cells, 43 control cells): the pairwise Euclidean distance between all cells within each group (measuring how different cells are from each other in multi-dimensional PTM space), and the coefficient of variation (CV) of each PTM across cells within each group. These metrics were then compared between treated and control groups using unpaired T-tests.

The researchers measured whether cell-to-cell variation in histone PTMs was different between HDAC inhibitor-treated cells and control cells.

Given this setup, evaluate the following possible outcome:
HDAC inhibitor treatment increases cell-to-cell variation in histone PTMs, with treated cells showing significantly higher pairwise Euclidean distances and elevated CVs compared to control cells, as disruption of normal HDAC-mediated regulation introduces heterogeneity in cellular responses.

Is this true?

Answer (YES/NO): NO